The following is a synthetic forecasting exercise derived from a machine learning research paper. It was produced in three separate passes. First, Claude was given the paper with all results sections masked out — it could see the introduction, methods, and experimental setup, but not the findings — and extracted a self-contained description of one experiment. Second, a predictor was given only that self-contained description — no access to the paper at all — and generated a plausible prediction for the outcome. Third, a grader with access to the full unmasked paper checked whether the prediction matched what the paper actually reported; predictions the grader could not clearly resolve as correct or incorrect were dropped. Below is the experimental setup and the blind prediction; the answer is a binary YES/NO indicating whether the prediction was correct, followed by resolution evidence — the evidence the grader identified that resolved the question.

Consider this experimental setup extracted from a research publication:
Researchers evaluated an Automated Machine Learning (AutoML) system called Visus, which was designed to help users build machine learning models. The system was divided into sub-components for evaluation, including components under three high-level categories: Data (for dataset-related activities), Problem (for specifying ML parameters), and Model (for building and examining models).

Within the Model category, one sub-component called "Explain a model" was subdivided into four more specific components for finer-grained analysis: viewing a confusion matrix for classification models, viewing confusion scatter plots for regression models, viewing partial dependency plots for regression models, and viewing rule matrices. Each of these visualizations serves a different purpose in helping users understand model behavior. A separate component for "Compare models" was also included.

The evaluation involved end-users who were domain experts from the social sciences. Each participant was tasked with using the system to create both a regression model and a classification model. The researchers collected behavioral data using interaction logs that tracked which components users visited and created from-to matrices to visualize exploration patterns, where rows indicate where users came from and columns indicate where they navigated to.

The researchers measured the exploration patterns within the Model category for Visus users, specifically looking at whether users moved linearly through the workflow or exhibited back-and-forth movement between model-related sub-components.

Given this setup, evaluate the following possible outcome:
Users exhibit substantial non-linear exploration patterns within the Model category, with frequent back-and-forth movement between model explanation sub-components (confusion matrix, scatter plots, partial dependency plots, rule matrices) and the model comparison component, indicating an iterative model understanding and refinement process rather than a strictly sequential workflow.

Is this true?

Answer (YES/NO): NO